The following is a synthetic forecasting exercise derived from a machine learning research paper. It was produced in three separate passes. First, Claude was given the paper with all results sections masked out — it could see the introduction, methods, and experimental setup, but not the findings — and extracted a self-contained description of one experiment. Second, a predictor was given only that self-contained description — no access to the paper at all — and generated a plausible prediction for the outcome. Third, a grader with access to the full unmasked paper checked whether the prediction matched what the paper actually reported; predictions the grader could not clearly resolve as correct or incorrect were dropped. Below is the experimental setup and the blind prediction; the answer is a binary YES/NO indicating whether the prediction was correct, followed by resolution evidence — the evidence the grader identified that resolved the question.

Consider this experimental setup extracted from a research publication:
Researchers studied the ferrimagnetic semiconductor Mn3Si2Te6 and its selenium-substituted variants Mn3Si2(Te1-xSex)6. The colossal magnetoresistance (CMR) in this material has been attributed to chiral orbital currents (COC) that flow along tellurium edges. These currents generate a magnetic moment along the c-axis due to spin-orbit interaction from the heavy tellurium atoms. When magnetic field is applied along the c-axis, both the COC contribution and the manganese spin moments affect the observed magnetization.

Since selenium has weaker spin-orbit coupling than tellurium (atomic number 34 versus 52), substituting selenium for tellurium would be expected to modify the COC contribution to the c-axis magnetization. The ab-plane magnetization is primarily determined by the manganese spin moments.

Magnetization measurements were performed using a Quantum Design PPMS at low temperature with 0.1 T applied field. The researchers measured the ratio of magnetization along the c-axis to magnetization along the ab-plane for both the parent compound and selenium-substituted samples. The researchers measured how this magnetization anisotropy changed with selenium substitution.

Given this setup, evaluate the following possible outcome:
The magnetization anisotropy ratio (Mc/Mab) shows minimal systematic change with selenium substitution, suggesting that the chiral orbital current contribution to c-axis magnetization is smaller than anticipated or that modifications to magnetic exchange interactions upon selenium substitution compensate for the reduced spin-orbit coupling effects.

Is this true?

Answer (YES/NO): NO